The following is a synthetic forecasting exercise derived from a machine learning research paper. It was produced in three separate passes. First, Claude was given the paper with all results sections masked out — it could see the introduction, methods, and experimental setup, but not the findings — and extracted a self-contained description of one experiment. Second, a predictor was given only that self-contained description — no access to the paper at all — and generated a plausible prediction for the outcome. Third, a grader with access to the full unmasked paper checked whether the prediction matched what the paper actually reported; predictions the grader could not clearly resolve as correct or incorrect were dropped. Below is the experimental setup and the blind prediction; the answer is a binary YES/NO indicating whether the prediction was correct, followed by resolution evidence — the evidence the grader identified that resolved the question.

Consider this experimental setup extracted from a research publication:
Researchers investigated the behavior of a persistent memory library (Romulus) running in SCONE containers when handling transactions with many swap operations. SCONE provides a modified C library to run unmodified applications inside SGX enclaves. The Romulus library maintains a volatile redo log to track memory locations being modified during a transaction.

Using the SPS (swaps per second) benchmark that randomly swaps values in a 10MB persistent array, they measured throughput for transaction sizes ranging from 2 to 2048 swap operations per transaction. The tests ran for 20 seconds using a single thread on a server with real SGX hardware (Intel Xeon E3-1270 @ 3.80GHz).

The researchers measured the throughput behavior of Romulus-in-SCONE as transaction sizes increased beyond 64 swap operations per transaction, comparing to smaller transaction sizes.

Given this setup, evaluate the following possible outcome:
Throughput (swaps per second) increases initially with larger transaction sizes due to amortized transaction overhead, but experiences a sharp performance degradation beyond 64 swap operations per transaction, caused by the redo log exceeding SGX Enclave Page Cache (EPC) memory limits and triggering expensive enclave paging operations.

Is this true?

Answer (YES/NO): NO